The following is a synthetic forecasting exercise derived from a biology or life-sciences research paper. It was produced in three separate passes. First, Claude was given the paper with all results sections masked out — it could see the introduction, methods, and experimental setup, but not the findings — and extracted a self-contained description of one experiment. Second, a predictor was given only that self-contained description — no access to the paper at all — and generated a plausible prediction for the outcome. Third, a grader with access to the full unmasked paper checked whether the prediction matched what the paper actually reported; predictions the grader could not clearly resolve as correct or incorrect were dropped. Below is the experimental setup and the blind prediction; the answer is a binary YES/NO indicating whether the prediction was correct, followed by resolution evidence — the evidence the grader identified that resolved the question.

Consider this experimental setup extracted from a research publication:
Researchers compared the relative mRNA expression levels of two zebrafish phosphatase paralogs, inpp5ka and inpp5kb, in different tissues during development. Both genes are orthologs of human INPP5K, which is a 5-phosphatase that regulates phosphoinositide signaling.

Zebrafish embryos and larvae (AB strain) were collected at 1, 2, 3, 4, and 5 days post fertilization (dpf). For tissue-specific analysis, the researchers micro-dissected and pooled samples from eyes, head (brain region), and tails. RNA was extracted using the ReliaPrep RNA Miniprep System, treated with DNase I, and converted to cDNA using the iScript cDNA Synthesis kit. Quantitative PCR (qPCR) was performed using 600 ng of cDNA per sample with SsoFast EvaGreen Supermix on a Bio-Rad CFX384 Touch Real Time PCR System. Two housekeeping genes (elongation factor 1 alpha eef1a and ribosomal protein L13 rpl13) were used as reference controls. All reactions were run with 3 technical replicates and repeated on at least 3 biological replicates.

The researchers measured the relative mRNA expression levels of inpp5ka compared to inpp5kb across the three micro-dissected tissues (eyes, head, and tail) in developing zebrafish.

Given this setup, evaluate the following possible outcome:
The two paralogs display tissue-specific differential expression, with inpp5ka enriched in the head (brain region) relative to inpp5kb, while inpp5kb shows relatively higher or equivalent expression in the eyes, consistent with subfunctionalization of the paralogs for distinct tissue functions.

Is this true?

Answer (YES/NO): NO